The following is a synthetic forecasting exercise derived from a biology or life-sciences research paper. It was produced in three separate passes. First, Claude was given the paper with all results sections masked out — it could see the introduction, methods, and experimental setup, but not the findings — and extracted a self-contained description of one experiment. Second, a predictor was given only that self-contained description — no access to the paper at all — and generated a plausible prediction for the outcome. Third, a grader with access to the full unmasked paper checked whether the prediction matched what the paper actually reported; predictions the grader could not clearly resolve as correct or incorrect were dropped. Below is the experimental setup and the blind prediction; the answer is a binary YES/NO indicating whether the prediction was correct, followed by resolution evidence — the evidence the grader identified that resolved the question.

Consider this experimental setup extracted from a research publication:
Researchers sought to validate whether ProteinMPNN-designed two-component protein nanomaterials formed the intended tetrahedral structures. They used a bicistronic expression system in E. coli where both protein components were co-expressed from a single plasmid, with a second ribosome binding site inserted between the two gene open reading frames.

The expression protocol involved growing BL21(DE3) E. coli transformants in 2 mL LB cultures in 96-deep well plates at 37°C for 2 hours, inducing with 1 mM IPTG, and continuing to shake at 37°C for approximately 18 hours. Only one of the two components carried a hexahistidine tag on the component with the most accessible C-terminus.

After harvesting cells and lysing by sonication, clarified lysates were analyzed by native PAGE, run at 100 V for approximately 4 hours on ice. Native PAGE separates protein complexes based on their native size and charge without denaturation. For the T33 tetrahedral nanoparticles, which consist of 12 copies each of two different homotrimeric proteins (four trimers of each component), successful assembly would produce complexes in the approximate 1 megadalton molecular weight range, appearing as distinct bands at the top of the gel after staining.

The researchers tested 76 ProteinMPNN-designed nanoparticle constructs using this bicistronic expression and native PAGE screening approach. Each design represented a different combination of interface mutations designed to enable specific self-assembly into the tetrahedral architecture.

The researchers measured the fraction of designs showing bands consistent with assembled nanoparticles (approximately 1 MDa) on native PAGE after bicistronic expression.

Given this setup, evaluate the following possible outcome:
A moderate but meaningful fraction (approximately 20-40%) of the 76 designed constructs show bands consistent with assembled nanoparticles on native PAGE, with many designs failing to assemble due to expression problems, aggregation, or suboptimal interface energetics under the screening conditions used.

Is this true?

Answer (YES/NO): YES